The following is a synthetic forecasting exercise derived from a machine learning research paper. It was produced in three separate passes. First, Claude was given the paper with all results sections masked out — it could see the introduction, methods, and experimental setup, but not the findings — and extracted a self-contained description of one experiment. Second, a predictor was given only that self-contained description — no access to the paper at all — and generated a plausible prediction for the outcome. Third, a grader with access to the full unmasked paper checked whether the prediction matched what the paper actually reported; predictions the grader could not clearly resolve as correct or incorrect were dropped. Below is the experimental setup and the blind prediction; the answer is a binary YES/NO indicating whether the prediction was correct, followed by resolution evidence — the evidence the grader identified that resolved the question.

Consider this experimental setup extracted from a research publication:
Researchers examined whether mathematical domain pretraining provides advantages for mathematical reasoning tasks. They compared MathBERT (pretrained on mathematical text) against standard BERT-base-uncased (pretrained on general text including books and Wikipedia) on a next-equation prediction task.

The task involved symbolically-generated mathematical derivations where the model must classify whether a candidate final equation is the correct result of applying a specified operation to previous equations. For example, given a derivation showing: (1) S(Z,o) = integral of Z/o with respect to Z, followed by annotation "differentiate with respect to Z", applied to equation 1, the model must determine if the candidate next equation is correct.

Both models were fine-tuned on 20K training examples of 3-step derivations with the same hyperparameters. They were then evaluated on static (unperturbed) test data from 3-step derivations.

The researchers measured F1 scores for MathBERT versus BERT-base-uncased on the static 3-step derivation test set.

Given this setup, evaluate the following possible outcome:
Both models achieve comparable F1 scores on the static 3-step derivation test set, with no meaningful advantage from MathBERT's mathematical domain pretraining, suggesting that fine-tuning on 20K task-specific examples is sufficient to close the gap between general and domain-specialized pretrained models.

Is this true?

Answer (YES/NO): NO